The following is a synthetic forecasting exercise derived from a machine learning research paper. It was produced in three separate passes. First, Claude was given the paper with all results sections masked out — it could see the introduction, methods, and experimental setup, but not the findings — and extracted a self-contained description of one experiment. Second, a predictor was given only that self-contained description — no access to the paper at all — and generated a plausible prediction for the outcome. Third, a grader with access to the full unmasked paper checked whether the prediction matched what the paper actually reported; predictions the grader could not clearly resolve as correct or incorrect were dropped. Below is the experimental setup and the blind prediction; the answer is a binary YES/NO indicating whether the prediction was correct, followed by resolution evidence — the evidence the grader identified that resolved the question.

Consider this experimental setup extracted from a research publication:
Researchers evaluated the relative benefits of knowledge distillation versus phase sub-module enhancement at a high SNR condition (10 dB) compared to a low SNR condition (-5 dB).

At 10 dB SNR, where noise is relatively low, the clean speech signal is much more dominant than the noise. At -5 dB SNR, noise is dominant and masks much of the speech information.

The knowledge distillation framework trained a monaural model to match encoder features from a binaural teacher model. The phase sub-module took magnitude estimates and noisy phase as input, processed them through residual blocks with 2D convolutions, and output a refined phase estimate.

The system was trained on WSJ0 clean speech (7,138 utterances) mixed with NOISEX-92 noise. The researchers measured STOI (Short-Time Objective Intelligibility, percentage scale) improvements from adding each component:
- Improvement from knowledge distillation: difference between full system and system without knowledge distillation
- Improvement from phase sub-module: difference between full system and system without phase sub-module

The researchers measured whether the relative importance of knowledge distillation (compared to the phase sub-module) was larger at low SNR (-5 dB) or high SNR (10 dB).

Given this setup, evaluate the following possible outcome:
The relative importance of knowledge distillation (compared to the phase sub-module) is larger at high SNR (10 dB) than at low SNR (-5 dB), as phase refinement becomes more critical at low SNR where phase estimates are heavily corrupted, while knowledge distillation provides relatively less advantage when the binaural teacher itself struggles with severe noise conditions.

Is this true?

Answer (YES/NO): NO